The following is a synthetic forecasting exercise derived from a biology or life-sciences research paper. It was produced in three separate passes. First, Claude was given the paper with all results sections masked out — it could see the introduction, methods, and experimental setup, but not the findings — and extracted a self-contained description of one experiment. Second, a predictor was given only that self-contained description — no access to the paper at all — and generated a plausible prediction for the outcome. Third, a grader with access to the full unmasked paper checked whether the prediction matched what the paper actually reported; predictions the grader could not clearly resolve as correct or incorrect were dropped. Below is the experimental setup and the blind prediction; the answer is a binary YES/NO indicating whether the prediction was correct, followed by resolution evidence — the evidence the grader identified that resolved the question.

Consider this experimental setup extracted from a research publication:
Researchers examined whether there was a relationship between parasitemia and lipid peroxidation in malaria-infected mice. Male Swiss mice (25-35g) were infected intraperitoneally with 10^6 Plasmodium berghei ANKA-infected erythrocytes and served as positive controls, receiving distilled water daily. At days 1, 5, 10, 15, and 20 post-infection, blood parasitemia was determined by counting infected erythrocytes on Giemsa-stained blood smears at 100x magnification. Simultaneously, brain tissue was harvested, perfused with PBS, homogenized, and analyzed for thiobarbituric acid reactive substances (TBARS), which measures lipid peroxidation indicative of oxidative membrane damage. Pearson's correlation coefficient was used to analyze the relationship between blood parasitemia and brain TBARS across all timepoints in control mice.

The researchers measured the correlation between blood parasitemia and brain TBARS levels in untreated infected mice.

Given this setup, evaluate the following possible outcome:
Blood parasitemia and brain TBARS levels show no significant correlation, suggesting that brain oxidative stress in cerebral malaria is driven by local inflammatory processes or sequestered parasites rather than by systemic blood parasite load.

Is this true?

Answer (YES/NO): YES